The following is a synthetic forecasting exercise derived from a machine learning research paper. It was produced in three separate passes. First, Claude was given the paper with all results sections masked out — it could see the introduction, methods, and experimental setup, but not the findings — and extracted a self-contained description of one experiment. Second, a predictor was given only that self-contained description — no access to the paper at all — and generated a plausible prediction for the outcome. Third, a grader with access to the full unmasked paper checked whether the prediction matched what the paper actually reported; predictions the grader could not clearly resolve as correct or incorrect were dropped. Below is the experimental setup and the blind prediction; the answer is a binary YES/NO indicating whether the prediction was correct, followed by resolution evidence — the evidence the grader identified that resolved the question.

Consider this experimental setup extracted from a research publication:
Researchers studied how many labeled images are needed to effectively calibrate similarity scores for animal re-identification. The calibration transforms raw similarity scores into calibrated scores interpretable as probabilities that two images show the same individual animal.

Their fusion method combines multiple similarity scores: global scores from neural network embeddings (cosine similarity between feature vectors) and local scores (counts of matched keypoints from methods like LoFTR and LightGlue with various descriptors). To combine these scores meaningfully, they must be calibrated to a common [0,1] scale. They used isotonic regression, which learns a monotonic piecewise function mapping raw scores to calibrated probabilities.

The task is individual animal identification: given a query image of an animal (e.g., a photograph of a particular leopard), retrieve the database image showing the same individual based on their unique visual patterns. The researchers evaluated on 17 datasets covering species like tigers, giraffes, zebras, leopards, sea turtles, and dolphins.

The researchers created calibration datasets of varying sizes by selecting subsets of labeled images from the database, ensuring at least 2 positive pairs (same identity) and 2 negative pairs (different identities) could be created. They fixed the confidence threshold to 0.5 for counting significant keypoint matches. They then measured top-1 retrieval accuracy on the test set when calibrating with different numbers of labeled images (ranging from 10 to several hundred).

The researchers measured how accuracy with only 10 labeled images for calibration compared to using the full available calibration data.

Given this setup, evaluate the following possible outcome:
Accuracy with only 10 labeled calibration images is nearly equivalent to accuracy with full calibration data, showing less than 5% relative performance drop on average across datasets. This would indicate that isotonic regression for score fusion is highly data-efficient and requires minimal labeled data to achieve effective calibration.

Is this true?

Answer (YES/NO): NO